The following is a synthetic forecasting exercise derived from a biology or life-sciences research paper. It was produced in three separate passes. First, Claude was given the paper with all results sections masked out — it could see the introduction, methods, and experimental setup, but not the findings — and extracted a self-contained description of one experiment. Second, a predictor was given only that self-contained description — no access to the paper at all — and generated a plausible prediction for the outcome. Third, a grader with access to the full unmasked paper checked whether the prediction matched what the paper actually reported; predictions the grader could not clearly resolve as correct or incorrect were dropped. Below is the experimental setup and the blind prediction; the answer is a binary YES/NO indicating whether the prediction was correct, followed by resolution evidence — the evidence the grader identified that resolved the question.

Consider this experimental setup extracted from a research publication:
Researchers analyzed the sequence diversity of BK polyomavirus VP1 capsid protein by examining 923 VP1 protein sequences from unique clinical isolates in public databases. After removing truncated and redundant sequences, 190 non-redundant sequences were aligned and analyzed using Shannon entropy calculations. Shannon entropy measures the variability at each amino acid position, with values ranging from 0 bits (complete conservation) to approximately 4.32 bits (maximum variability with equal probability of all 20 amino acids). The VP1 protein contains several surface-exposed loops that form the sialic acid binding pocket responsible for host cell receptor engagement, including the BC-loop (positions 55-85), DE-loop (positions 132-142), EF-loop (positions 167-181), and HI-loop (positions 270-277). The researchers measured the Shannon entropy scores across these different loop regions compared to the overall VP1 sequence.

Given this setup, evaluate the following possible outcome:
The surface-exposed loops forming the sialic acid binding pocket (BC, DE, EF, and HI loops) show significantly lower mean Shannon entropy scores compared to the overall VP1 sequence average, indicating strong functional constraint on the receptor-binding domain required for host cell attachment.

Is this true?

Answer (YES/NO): NO